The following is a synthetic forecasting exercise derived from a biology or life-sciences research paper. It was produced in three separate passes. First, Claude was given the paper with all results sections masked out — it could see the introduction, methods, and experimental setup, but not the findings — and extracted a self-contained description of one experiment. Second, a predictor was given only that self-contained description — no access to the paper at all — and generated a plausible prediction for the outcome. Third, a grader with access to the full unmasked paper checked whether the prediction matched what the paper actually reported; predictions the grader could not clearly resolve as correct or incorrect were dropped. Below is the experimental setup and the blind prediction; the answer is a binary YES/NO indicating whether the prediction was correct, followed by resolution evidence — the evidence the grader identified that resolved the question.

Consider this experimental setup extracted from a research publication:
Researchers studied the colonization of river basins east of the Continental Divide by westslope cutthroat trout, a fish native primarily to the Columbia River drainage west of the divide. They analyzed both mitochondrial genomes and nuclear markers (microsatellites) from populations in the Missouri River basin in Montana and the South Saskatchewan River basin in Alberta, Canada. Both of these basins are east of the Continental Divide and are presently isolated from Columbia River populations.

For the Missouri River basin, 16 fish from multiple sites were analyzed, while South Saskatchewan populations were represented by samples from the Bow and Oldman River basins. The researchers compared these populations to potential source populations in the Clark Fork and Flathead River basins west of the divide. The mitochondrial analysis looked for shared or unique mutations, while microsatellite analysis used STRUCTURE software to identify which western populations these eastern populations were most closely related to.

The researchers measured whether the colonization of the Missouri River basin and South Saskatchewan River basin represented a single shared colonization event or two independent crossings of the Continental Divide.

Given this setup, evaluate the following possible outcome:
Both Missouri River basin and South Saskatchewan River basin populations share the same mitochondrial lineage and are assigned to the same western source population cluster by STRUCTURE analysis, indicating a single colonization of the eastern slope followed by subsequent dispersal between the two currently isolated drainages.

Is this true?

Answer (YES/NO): NO